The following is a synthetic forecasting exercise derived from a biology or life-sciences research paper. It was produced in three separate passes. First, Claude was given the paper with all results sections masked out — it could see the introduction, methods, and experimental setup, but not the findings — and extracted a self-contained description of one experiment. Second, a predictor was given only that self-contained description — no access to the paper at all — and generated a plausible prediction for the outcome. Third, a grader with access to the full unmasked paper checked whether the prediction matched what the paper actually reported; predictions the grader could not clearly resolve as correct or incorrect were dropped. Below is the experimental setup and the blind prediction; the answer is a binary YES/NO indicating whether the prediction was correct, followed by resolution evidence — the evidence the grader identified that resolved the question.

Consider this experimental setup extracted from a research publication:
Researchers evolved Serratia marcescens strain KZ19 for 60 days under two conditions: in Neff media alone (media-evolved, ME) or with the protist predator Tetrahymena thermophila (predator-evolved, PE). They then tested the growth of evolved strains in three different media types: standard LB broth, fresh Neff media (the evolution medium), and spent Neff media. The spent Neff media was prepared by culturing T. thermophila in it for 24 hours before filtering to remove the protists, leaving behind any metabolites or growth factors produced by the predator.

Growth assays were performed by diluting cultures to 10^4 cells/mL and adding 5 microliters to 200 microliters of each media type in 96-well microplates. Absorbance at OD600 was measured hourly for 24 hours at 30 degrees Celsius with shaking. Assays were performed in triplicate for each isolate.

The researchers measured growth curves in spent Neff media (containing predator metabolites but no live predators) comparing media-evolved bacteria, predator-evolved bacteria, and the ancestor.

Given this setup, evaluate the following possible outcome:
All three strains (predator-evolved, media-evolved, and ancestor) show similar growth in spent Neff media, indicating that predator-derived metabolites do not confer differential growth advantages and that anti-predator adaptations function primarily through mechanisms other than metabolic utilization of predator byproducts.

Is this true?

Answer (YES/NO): NO